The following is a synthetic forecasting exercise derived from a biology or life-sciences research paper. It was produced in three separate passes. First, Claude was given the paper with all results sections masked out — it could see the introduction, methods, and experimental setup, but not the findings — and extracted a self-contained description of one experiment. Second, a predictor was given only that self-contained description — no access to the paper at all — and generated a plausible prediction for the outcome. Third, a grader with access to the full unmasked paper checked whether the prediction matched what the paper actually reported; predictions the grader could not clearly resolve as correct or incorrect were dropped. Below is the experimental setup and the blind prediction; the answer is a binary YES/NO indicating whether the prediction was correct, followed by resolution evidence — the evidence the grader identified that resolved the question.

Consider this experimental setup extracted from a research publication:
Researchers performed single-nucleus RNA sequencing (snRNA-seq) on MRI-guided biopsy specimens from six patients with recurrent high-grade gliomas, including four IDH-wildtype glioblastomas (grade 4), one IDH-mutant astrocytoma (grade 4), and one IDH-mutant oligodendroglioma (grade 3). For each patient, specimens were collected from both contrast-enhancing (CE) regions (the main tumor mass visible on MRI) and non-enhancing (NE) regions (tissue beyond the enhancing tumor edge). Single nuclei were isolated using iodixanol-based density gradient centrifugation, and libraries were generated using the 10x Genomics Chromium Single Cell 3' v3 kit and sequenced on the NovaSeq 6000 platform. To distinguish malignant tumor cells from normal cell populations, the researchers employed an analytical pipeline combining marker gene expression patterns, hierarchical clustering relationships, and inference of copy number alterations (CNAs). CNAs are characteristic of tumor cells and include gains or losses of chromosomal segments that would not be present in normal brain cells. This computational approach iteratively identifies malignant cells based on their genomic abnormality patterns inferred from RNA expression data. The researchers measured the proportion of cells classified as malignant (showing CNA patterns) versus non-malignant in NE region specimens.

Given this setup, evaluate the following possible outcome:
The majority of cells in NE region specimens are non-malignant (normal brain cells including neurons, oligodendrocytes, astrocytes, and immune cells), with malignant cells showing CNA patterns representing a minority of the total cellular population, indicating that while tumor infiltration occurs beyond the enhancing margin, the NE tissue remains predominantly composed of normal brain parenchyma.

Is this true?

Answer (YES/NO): NO